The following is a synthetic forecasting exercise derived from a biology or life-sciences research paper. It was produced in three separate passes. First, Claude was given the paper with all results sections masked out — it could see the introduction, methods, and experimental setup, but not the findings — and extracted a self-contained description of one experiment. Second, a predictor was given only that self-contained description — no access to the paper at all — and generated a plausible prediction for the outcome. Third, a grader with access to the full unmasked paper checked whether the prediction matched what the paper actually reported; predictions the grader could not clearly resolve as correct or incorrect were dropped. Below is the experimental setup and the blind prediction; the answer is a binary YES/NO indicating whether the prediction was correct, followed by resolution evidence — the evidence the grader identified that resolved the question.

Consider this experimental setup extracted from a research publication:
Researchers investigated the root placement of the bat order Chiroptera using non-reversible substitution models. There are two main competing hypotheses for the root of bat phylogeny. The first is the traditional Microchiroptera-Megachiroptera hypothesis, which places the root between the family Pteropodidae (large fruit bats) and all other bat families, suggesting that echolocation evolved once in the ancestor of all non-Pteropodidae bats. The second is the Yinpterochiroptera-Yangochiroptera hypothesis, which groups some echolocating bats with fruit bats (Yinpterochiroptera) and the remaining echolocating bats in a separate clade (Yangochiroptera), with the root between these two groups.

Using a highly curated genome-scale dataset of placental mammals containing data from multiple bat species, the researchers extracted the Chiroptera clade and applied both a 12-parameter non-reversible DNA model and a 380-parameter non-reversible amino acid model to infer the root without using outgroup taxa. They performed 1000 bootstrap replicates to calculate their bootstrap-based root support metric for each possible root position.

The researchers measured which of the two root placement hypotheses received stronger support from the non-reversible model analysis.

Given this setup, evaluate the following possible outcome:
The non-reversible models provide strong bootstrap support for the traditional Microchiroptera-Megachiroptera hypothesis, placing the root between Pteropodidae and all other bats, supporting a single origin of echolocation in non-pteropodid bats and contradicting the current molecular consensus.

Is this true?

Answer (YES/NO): NO